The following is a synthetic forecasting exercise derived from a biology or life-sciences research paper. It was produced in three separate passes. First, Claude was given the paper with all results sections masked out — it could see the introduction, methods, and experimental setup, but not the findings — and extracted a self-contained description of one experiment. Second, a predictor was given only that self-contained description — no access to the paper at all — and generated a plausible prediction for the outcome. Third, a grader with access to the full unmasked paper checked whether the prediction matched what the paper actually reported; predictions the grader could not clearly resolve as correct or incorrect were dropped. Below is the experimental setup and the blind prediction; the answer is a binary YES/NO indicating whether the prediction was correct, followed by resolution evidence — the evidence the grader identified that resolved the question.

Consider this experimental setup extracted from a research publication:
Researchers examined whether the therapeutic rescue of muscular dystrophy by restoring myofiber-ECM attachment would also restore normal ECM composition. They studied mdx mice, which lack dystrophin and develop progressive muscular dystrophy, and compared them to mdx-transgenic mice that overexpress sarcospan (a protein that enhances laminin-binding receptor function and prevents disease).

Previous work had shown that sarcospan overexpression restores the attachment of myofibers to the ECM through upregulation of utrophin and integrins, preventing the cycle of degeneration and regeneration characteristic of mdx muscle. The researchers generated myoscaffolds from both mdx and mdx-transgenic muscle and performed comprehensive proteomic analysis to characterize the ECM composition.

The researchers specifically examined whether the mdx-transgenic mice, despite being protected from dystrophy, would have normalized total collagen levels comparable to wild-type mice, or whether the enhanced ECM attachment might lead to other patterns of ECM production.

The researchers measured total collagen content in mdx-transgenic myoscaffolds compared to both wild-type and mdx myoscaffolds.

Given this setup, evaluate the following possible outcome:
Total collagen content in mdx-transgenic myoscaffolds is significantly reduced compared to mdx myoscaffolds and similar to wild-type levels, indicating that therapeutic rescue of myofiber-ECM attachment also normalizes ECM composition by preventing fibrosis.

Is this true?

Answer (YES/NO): NO